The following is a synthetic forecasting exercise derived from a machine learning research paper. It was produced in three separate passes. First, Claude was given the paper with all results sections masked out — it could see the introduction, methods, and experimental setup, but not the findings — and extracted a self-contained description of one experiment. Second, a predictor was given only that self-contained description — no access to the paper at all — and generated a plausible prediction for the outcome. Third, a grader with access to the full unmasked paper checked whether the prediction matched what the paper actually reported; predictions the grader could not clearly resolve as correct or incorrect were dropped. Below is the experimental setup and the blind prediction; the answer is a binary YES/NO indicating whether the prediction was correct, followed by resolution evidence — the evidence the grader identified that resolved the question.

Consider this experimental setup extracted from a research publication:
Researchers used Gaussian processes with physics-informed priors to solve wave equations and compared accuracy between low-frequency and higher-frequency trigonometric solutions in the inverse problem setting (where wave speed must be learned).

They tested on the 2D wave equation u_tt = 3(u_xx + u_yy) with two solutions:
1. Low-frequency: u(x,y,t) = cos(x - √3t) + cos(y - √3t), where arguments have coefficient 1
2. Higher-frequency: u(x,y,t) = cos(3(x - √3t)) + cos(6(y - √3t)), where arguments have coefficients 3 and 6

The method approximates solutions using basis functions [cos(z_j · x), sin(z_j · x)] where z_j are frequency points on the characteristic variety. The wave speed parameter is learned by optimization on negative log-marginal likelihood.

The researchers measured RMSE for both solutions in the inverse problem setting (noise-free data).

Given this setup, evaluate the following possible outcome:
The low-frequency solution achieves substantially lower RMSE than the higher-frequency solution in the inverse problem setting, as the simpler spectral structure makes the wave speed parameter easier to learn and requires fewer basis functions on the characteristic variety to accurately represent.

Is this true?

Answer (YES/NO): NO